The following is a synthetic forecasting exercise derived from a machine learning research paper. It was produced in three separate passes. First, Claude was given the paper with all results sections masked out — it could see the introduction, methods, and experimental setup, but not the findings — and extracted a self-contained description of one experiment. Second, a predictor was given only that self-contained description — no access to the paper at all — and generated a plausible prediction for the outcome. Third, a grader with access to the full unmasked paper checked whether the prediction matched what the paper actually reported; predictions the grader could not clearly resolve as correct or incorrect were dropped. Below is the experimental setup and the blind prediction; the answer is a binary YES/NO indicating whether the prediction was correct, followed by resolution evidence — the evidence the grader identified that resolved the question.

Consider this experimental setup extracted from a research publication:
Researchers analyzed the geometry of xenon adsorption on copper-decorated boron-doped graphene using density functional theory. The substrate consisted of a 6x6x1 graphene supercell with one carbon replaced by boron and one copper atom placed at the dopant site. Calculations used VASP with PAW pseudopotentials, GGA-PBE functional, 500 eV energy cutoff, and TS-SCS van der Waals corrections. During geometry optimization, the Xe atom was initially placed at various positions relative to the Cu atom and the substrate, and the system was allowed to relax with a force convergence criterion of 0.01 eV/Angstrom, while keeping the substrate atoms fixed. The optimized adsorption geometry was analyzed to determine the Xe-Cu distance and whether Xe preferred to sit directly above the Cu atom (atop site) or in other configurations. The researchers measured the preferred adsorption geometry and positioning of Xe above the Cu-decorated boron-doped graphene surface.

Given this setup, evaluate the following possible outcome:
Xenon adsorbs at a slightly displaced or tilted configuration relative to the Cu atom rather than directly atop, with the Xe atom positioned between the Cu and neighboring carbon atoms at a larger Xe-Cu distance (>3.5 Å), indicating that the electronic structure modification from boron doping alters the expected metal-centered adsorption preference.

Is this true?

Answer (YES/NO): NO